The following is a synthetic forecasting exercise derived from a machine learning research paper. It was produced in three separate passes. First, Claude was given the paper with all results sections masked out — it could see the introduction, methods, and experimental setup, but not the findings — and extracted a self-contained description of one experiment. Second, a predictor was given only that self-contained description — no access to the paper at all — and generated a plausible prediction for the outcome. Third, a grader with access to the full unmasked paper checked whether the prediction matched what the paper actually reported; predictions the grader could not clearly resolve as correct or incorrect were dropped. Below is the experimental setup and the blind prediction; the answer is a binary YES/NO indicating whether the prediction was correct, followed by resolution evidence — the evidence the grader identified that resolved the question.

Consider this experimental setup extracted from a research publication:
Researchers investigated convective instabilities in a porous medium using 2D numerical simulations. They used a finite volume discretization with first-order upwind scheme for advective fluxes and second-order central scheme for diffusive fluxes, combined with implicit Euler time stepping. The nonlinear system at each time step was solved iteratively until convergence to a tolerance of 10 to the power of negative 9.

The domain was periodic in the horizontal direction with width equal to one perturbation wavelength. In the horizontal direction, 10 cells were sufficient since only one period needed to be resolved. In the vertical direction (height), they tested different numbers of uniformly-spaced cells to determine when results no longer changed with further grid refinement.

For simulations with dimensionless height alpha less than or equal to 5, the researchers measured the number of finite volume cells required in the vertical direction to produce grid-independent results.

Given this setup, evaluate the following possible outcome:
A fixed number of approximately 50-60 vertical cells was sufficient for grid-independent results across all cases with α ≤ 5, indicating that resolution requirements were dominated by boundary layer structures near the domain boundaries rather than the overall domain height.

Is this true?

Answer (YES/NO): NO